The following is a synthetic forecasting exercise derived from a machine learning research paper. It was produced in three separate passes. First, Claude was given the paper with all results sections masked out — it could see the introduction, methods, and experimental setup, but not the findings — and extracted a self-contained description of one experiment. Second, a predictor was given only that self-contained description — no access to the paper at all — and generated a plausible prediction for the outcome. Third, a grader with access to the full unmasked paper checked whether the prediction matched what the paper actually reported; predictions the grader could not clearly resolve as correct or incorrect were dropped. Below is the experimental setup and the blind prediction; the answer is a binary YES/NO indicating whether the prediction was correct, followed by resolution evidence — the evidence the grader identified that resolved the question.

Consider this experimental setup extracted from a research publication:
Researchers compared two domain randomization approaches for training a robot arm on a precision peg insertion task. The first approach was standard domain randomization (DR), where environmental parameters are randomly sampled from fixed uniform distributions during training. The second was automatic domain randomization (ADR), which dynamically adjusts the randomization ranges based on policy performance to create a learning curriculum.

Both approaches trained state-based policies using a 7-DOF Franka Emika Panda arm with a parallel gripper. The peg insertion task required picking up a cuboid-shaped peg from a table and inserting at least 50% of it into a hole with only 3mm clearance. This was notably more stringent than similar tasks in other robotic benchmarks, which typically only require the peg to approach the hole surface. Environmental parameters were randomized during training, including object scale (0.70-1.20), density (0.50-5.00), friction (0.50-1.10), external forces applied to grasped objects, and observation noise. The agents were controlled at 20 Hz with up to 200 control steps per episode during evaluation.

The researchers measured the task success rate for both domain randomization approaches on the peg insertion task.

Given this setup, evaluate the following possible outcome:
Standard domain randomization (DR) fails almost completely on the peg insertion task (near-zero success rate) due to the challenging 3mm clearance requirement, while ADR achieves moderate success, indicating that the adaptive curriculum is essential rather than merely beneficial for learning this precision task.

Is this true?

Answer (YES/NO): NO